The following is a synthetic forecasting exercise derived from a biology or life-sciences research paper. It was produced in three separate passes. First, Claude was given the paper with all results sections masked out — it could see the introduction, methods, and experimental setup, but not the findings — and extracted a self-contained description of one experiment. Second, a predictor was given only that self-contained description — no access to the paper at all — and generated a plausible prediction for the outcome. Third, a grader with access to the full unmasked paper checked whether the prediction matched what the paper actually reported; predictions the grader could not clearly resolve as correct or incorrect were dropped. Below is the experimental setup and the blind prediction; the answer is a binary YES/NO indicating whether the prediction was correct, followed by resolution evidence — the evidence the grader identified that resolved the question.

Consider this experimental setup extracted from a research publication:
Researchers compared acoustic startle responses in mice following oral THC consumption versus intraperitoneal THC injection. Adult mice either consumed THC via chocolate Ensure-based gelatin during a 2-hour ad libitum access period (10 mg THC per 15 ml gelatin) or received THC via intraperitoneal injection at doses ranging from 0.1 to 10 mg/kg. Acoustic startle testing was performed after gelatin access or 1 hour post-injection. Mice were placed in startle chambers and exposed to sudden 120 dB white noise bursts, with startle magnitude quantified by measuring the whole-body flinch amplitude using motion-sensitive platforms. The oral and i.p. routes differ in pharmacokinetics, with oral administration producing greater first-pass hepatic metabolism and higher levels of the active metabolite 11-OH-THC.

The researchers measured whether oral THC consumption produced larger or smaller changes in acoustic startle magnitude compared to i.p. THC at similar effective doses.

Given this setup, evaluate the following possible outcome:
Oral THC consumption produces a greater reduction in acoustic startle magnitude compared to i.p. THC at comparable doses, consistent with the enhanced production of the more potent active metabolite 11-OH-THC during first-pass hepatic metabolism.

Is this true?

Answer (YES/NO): NO